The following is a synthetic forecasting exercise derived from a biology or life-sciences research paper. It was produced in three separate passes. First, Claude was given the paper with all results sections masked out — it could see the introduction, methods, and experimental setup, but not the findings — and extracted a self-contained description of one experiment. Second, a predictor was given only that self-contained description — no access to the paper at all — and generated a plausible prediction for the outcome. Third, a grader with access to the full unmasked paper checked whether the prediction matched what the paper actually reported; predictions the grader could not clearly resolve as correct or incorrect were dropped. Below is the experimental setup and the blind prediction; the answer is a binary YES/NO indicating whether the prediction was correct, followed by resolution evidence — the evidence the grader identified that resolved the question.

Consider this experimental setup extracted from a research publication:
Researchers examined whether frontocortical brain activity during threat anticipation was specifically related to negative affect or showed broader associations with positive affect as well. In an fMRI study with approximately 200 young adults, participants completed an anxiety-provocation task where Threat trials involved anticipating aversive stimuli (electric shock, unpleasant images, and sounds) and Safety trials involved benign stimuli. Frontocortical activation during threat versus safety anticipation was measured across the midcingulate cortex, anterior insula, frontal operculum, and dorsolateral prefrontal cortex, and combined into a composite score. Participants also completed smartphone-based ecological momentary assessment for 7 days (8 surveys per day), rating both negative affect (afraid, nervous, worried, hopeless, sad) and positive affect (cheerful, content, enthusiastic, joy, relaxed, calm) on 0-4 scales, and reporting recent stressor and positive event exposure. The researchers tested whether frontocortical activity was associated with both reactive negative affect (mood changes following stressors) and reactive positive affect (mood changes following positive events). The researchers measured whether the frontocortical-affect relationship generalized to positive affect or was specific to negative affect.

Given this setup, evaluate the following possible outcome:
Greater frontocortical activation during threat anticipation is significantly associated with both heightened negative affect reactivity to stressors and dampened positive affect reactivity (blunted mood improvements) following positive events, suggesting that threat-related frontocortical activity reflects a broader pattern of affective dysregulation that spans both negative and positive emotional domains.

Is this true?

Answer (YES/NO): NO